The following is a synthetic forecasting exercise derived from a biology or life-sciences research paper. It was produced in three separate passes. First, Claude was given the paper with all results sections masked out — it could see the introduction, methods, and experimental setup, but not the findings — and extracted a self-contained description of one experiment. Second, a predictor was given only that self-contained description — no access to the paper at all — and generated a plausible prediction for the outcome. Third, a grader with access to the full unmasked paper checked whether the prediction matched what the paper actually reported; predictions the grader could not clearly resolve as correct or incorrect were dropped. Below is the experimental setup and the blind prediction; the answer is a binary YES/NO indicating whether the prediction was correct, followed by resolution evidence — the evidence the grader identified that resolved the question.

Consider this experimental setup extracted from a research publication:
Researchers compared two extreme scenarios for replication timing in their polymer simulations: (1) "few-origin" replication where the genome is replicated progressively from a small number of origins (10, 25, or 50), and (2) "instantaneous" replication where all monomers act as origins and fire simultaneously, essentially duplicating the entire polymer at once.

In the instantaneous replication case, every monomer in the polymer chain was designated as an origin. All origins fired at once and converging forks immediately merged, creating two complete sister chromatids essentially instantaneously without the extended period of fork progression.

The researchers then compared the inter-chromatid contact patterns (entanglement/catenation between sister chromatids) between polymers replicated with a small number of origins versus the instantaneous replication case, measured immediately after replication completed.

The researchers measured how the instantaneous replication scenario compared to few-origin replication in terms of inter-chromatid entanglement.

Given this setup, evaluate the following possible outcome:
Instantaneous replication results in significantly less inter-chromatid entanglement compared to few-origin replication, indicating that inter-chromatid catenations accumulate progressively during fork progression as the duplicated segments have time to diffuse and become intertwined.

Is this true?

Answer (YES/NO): NO